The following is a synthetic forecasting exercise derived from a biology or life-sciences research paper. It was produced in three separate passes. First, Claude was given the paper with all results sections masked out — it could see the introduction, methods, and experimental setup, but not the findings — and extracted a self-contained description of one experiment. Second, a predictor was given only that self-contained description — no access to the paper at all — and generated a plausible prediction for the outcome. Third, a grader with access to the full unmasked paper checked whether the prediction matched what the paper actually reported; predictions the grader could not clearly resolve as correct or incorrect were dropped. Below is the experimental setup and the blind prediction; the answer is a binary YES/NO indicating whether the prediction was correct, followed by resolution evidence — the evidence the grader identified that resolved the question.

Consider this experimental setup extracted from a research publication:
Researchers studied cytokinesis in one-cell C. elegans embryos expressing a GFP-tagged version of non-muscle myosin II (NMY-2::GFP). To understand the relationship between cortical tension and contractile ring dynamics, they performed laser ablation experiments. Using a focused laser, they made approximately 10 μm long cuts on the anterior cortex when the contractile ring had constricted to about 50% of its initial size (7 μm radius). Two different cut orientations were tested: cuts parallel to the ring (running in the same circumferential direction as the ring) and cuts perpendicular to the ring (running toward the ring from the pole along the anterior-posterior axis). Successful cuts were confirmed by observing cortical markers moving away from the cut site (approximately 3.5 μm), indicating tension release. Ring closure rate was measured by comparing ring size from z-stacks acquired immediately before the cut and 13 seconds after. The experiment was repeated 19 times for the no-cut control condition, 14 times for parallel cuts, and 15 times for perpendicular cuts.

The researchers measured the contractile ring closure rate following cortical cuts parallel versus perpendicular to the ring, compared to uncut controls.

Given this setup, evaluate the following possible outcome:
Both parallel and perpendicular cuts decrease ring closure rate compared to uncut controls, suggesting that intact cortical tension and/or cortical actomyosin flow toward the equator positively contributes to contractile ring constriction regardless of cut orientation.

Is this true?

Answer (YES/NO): NO